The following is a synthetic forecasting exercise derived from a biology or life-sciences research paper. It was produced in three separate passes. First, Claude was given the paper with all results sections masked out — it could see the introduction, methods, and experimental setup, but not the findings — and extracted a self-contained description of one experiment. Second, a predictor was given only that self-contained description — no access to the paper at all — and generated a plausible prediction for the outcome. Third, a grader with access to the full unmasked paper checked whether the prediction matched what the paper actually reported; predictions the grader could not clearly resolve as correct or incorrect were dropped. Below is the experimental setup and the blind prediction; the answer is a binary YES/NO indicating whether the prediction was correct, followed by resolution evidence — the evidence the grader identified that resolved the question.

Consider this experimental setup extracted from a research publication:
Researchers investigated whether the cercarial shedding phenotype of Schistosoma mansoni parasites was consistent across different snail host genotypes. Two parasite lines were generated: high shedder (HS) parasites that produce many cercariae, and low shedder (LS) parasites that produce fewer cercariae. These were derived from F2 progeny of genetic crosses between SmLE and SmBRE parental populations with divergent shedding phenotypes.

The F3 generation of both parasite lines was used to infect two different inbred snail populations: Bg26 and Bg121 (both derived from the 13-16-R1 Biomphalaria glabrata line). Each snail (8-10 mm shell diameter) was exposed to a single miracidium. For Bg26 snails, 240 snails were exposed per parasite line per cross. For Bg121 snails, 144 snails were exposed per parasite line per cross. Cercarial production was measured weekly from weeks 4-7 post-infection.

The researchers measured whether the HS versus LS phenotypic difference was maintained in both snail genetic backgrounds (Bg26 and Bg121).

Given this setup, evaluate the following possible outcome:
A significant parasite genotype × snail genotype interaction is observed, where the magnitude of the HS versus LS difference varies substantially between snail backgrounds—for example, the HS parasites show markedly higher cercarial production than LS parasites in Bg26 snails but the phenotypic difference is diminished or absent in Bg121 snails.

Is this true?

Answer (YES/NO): NO